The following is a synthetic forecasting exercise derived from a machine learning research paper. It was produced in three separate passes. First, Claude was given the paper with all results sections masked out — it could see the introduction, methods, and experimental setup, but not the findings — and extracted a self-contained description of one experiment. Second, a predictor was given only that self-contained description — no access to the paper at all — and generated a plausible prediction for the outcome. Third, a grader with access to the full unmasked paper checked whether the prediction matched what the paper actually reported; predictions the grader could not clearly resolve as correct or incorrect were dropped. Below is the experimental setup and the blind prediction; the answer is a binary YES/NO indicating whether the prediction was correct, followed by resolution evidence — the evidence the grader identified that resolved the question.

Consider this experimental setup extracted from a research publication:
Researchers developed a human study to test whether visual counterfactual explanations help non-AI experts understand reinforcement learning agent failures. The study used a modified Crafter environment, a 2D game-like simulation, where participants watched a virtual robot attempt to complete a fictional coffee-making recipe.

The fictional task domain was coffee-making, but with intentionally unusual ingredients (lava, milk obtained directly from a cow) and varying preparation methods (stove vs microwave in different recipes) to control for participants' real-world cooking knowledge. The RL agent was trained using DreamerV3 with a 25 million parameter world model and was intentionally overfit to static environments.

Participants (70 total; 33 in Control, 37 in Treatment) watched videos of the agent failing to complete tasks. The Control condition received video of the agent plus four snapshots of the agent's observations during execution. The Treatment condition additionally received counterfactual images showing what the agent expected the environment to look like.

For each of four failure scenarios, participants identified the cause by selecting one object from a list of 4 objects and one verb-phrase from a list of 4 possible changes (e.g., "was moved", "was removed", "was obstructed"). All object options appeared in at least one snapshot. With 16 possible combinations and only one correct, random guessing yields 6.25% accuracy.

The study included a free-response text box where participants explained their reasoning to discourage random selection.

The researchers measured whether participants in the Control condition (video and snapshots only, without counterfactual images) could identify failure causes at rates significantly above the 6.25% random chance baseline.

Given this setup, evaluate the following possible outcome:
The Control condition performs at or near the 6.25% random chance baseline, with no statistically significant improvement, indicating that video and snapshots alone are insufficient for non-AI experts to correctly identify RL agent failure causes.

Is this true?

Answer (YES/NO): NO